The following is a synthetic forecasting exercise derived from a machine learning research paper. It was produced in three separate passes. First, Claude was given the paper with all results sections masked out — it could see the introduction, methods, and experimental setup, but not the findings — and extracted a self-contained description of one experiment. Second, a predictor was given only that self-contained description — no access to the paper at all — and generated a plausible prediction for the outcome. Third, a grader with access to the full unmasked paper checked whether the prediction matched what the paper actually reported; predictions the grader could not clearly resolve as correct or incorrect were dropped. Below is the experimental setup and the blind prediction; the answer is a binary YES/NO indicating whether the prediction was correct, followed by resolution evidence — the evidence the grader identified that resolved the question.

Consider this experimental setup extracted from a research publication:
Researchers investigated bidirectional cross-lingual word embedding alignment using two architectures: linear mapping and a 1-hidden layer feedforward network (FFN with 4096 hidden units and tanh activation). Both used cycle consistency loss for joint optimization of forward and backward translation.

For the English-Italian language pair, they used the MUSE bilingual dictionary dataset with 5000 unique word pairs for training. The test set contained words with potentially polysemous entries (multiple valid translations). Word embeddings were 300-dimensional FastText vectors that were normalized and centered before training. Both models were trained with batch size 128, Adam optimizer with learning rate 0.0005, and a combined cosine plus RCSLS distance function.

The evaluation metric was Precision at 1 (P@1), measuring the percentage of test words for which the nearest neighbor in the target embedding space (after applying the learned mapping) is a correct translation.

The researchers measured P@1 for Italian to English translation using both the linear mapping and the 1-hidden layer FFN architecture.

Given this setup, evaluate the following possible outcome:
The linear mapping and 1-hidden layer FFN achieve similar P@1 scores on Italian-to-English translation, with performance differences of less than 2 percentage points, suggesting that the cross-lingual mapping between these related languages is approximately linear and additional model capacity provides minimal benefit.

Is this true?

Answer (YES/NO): NO